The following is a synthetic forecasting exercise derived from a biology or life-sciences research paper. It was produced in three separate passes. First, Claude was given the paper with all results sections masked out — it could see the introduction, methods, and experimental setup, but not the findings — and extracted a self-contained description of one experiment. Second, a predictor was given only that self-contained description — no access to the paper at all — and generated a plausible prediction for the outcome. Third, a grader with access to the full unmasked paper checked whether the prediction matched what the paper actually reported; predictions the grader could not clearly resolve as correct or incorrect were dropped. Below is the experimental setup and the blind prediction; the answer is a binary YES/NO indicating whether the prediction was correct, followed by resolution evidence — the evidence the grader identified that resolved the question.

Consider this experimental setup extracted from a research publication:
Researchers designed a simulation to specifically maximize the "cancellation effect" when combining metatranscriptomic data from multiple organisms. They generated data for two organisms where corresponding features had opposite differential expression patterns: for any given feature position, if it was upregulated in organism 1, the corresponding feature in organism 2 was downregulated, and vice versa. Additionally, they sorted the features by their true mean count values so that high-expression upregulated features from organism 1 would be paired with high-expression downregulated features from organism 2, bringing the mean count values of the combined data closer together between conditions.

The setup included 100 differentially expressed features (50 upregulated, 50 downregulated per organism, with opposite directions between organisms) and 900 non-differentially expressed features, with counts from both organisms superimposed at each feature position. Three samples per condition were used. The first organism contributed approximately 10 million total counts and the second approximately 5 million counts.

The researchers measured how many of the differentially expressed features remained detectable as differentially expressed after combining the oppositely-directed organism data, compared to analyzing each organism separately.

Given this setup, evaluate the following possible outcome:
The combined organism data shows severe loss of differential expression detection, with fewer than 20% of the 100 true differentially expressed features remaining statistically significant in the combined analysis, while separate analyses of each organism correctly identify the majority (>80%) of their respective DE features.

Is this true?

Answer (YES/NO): NO